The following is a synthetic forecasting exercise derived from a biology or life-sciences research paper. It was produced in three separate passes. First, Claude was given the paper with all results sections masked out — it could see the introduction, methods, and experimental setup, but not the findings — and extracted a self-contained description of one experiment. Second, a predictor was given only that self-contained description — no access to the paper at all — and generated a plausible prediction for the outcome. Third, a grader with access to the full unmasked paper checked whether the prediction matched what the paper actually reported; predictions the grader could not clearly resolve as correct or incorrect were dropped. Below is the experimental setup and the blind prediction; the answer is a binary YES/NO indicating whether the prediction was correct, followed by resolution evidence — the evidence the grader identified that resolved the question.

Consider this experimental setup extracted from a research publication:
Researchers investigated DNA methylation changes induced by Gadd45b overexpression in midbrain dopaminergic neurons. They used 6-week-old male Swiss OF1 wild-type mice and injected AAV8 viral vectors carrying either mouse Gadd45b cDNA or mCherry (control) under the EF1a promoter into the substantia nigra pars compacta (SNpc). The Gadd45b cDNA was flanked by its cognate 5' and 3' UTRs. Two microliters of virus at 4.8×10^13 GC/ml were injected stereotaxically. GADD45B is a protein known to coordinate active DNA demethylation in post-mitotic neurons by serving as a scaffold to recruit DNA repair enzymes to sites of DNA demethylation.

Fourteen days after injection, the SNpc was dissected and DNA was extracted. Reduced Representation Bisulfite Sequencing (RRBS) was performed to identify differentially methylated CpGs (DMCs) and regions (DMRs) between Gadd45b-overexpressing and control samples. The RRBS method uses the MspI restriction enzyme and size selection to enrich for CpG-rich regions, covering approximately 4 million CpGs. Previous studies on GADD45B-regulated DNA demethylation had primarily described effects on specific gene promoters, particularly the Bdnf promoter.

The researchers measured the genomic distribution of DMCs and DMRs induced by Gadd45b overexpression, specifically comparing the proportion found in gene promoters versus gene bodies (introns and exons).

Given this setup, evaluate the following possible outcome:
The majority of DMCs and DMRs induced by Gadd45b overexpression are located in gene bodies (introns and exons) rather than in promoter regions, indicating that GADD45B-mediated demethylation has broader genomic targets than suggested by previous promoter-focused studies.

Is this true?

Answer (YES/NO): YES